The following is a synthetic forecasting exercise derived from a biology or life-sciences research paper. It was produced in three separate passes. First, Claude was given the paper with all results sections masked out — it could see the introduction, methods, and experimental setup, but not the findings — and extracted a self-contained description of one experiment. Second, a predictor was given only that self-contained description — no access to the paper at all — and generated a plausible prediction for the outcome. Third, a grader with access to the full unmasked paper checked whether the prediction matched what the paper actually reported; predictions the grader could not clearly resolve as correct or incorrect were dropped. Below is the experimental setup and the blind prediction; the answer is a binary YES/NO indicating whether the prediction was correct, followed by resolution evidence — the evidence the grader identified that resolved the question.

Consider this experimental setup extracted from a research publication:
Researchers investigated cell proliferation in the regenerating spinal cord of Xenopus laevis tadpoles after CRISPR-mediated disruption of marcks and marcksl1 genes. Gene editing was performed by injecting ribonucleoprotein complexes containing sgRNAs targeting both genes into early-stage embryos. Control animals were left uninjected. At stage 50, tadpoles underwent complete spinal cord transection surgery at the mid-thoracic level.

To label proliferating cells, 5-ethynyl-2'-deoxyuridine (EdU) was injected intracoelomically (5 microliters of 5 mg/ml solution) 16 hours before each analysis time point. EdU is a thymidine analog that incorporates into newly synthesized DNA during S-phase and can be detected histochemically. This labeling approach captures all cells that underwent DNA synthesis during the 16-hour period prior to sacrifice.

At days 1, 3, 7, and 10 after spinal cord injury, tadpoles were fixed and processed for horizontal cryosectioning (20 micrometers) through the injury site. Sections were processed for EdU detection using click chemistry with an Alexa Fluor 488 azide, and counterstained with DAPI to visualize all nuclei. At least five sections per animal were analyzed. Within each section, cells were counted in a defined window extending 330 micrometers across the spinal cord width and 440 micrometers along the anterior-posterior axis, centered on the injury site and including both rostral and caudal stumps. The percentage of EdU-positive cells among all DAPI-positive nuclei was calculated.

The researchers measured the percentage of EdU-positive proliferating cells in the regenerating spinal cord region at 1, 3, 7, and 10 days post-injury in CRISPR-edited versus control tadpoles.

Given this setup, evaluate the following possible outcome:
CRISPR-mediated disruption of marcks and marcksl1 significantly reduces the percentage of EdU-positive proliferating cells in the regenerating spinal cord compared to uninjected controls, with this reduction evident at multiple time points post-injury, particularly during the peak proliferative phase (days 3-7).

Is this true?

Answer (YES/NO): NO